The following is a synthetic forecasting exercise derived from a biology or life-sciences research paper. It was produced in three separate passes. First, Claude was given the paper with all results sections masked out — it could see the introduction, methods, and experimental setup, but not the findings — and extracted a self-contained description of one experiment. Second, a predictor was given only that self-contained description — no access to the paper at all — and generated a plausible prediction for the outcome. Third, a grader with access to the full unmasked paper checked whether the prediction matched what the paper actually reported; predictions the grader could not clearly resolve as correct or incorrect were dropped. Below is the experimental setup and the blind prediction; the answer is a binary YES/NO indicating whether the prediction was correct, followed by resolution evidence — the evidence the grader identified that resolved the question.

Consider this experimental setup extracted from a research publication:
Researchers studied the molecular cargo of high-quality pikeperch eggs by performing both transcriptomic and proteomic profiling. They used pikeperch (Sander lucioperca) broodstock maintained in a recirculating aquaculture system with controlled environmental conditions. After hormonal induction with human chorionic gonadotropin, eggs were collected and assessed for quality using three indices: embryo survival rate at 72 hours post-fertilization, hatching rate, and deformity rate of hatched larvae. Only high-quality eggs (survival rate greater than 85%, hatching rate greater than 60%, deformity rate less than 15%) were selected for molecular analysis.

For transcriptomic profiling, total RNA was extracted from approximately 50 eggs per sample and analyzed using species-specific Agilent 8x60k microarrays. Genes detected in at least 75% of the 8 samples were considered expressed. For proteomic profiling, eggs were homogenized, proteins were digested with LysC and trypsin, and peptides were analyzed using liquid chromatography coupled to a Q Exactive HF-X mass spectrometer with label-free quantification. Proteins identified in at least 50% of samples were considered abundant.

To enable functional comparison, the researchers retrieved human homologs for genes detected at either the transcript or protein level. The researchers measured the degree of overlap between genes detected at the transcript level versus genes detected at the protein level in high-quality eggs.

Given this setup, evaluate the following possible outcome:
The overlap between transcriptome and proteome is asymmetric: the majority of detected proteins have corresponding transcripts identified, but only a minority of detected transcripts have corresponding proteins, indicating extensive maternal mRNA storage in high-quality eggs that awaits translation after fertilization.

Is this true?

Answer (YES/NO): YES